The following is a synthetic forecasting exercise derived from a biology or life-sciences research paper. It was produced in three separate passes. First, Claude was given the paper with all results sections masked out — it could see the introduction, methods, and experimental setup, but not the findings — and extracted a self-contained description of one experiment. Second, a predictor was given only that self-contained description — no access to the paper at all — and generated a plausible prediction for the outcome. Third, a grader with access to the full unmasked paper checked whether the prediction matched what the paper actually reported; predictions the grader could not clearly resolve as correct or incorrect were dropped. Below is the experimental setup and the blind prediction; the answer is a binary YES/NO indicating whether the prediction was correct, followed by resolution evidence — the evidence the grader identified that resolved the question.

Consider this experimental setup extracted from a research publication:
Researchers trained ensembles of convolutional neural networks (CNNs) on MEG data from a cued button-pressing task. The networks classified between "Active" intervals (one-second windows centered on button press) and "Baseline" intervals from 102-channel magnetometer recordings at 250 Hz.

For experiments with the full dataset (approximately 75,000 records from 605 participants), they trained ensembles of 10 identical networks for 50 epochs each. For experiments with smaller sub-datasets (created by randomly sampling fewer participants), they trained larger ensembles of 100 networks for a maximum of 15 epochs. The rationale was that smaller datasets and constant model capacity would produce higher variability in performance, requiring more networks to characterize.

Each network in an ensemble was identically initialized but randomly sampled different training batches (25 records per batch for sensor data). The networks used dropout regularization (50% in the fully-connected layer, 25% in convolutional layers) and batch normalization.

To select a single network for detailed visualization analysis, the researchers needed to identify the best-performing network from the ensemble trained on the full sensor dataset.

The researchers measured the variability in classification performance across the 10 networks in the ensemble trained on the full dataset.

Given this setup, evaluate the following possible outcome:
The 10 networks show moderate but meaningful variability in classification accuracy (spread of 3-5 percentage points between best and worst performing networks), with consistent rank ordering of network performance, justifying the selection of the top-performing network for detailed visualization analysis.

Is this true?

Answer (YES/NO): NO